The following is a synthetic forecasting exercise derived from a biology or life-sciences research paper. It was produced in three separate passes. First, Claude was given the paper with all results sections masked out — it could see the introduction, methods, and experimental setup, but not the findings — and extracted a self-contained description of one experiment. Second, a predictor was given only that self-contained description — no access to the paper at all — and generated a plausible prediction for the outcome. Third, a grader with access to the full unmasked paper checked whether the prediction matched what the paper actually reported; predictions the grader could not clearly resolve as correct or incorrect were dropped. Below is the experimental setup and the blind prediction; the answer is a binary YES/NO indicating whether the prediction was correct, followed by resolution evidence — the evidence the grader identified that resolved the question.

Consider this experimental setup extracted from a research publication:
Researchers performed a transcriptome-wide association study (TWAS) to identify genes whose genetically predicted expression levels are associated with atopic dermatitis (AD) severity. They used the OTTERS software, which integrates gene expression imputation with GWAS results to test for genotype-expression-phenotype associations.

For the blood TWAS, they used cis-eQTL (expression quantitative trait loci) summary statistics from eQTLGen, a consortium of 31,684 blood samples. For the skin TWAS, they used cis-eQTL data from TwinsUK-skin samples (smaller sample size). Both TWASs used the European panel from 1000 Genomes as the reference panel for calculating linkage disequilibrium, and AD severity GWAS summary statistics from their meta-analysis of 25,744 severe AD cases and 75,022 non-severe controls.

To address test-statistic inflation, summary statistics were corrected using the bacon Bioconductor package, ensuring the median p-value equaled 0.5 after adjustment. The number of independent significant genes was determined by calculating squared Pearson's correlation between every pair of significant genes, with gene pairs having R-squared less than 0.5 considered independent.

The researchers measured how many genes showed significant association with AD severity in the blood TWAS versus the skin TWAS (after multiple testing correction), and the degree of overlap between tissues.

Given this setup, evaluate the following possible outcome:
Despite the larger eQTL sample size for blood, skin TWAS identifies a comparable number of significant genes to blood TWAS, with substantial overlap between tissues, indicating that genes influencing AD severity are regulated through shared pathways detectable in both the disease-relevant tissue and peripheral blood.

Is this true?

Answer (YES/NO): NO